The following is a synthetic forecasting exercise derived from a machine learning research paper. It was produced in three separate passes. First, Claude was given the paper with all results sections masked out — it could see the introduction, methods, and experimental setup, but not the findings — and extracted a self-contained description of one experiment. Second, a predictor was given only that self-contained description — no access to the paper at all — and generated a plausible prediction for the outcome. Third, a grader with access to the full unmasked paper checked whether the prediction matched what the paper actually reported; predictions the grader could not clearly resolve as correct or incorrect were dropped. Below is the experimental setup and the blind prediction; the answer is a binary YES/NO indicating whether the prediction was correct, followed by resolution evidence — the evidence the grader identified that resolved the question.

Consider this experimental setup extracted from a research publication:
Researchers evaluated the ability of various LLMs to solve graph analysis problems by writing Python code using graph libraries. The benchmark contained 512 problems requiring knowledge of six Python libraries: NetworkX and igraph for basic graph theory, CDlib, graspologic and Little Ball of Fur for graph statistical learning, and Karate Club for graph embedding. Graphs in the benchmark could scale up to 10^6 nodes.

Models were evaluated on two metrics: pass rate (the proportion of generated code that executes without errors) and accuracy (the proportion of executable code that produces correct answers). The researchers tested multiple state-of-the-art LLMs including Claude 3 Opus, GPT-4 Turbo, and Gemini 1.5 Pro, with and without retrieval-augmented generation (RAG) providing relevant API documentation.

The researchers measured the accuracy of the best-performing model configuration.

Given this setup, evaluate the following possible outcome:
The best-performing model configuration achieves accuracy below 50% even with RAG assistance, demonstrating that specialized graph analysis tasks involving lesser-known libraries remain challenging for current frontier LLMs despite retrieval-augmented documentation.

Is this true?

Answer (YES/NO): YES